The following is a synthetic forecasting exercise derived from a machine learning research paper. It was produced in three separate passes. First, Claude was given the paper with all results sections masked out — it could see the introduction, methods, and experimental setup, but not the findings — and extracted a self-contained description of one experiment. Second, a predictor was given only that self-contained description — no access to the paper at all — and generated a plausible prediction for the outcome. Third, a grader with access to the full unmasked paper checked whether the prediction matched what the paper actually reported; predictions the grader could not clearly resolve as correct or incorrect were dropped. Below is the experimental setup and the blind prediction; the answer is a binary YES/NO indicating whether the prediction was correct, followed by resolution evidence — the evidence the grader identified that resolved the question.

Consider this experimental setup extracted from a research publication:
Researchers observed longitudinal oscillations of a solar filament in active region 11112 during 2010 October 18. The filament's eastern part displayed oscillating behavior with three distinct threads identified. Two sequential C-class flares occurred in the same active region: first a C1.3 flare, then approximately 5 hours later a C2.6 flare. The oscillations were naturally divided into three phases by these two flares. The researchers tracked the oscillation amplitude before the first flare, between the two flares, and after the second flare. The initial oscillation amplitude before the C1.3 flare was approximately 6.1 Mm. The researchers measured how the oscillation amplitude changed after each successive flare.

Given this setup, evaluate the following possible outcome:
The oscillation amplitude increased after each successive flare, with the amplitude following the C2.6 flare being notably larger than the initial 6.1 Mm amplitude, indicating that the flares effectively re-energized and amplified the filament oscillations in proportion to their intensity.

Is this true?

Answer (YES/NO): YES